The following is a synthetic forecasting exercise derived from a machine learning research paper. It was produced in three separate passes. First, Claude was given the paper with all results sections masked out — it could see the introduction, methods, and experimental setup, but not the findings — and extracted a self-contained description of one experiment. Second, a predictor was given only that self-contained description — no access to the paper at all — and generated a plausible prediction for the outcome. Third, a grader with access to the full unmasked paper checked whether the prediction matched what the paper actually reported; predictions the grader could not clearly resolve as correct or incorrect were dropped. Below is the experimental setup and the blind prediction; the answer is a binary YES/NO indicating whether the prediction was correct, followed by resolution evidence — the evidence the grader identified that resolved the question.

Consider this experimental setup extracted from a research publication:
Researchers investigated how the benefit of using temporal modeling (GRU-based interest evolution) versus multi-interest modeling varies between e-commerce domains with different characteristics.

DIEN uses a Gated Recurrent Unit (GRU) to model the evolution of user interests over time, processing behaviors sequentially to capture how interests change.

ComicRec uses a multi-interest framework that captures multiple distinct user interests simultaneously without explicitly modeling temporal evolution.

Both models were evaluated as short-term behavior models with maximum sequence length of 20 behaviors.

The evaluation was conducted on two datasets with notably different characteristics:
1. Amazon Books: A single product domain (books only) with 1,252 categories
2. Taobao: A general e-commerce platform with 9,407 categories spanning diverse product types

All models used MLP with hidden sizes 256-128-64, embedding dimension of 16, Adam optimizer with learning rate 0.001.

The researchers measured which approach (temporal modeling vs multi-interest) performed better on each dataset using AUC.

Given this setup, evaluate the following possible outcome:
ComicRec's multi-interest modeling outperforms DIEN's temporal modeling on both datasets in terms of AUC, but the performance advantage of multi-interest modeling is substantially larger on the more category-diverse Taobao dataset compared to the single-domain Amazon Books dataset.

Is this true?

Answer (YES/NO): NO